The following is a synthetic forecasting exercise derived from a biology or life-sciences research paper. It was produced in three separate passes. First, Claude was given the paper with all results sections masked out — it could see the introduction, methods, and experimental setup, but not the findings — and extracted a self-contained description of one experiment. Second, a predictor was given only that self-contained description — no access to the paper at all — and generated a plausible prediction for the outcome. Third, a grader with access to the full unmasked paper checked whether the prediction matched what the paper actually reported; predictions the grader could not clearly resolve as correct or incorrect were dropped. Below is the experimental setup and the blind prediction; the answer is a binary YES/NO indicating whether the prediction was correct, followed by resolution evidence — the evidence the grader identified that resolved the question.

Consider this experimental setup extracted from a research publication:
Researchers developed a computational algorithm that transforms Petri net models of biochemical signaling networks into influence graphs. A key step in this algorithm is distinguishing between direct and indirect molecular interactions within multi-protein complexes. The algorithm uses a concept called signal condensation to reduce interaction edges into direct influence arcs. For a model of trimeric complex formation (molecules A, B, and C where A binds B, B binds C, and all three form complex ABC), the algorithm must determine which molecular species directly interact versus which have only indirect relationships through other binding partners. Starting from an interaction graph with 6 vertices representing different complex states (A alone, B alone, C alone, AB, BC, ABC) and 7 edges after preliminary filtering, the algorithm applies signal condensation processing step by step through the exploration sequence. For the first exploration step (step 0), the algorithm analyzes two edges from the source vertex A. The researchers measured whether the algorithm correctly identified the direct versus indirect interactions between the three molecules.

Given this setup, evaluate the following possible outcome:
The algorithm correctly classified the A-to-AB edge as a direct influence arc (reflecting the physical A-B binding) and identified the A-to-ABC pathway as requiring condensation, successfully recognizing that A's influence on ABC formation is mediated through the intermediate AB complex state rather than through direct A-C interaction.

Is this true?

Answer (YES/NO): NO